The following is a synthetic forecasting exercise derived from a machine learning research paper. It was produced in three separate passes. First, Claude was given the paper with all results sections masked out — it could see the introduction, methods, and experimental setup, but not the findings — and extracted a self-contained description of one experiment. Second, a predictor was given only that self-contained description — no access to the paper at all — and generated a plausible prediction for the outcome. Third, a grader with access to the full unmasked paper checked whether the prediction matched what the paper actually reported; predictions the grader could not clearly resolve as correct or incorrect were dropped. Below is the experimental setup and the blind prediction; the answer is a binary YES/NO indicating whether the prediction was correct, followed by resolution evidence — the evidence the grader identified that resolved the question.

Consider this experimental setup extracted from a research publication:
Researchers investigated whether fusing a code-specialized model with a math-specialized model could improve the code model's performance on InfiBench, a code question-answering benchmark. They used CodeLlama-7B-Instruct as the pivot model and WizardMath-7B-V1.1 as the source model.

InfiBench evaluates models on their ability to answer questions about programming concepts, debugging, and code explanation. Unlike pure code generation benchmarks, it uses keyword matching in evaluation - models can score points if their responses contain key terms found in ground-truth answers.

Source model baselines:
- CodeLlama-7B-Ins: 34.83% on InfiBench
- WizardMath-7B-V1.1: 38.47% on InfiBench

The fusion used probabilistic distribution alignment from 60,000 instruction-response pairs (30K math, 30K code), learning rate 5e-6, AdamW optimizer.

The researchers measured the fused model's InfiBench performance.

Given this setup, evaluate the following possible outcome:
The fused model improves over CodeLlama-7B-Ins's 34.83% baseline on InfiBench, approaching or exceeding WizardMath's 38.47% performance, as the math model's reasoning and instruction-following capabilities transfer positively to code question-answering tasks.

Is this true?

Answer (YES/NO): NO